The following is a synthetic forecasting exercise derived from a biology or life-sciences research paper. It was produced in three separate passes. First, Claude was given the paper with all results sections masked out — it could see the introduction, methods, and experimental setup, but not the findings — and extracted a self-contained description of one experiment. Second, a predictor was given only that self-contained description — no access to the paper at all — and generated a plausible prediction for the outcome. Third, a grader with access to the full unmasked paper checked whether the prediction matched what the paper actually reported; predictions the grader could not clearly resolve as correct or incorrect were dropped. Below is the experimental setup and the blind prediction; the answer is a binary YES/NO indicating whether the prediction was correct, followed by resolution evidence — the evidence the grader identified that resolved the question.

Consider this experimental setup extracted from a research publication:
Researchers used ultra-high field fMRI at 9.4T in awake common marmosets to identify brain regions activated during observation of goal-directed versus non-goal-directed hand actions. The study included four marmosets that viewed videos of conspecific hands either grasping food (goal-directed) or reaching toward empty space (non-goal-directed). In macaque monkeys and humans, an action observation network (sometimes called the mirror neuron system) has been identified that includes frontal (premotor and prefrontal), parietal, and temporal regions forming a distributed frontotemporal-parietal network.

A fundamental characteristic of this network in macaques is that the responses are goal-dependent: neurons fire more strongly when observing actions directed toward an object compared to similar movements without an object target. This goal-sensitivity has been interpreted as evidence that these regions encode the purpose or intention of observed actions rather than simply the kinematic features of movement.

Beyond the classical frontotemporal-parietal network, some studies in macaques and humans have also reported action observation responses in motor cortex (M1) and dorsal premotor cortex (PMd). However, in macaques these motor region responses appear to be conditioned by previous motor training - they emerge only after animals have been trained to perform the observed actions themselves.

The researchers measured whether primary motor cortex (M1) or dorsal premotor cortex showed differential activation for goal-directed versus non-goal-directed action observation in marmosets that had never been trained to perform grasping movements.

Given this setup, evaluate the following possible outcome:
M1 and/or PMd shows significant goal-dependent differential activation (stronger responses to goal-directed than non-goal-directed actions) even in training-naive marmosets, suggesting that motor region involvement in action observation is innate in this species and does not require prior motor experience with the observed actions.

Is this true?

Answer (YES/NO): YES